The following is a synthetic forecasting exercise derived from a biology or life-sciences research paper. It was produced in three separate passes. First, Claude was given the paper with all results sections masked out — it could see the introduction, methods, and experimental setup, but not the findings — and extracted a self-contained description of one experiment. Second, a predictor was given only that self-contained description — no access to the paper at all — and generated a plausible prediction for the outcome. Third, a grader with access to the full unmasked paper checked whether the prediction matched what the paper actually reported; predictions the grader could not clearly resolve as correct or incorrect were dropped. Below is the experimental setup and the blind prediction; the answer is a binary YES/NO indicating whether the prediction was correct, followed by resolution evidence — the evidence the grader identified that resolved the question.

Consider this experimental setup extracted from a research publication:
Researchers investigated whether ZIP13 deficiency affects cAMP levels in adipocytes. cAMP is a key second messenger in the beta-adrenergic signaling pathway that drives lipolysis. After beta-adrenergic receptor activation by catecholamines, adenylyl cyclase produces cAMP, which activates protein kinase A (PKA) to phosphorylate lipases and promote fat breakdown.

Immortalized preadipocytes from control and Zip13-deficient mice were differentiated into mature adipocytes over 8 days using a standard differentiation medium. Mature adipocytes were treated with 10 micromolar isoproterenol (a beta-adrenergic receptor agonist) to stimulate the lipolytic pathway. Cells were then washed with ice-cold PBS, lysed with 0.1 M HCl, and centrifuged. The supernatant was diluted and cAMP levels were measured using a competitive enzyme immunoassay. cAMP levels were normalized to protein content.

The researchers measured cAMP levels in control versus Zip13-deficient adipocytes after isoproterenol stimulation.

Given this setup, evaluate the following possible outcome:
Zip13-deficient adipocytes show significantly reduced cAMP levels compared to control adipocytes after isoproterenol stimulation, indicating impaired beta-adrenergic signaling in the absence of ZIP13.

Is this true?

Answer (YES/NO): NO